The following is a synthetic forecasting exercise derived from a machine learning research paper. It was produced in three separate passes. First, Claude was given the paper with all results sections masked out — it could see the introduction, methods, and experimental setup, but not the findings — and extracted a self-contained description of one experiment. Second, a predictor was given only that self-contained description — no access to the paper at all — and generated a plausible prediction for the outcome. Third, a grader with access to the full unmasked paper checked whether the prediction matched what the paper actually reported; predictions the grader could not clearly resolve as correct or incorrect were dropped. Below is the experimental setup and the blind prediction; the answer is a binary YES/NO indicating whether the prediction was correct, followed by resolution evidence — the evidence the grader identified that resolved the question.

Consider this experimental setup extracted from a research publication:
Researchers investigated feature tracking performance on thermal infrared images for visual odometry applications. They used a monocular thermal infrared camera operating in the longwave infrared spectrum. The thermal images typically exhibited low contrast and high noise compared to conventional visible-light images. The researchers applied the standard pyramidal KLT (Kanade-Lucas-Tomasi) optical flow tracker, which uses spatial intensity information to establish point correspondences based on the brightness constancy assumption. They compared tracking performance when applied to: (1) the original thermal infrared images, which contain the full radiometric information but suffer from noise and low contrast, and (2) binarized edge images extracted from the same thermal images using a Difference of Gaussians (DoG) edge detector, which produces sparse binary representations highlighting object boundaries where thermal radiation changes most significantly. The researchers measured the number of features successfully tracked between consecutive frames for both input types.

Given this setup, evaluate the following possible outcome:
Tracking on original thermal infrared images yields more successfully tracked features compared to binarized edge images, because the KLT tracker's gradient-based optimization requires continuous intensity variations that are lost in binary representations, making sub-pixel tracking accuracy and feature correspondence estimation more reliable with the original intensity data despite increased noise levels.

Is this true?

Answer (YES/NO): NO